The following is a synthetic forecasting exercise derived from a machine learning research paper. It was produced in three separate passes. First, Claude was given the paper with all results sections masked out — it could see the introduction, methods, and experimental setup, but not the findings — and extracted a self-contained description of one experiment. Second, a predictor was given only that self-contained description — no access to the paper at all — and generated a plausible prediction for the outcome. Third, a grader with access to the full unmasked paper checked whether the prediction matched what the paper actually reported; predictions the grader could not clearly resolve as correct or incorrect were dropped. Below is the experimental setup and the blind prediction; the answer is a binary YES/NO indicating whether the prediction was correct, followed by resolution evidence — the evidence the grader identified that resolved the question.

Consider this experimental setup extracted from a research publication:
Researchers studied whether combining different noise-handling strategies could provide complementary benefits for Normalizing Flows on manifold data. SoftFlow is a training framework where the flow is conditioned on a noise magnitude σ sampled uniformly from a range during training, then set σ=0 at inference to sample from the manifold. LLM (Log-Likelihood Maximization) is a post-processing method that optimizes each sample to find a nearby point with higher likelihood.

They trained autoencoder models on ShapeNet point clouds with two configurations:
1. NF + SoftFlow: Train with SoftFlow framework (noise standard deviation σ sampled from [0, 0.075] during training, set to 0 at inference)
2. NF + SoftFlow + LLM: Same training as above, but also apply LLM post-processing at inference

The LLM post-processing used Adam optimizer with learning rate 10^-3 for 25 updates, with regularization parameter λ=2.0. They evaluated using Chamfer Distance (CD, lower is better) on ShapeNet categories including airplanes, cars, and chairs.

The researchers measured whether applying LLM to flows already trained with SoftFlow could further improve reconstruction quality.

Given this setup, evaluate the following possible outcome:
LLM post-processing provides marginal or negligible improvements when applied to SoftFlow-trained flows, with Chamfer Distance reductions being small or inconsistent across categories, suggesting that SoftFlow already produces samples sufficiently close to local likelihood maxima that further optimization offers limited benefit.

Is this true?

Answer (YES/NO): NO